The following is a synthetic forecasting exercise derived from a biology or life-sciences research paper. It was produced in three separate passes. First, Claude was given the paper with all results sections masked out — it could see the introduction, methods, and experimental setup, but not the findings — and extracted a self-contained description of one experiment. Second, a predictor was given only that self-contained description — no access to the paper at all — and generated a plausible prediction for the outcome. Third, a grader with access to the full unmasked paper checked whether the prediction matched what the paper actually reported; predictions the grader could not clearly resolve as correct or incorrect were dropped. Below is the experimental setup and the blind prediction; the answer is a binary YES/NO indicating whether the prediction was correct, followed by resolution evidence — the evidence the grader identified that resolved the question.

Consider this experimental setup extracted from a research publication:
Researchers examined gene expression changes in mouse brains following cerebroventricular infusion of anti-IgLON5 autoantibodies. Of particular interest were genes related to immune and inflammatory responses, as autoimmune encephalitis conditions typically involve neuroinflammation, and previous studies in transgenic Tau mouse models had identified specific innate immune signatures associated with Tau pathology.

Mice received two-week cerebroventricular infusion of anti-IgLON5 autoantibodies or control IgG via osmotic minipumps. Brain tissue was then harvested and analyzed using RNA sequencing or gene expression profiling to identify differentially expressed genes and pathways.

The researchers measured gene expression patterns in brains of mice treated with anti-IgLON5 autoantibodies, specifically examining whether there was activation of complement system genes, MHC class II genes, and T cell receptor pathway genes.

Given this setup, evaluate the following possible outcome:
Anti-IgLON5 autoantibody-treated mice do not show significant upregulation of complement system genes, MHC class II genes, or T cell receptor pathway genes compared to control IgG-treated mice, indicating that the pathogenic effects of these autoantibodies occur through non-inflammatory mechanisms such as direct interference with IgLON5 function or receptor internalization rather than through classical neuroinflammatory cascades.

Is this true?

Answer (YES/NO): NO